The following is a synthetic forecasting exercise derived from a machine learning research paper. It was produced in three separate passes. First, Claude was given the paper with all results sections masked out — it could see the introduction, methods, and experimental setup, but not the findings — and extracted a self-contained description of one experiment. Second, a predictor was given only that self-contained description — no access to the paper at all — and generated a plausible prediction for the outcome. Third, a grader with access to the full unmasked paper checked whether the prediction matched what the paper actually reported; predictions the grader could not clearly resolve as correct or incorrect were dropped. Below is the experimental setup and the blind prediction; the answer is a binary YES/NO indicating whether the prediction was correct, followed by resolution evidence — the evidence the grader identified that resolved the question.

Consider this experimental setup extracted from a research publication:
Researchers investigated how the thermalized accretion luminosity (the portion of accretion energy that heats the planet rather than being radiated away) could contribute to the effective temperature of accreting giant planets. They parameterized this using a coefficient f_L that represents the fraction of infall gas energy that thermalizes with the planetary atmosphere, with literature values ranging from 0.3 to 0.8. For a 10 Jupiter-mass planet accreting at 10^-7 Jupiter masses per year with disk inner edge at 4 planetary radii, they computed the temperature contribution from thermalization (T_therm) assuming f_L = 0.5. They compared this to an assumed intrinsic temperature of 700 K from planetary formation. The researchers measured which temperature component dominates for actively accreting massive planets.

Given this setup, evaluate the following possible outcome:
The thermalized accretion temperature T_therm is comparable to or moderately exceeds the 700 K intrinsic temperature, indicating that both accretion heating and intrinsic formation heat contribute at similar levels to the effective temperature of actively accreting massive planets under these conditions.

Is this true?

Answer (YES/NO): NO